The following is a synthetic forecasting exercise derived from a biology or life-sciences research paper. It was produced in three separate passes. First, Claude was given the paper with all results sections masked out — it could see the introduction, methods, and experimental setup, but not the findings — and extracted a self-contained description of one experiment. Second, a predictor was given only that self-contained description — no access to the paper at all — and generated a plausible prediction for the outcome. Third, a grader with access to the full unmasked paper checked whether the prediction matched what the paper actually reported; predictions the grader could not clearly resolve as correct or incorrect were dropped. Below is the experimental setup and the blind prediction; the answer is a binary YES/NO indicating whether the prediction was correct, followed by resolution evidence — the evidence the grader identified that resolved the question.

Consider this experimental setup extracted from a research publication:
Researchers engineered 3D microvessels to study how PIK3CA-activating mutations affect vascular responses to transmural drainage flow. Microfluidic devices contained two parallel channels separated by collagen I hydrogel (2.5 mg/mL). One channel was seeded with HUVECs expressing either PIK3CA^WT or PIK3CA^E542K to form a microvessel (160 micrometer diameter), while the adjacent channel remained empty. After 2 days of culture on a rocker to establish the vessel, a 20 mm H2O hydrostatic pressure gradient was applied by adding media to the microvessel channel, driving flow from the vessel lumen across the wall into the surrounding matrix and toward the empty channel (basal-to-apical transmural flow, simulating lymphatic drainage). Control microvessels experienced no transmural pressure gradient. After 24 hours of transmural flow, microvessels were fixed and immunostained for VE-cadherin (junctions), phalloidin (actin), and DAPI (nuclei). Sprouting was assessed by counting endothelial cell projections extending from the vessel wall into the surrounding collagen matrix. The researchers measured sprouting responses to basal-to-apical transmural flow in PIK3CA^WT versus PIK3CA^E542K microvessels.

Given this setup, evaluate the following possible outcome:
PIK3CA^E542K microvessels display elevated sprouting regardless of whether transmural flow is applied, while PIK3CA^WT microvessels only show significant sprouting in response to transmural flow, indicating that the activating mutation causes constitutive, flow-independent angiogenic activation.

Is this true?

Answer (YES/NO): NO